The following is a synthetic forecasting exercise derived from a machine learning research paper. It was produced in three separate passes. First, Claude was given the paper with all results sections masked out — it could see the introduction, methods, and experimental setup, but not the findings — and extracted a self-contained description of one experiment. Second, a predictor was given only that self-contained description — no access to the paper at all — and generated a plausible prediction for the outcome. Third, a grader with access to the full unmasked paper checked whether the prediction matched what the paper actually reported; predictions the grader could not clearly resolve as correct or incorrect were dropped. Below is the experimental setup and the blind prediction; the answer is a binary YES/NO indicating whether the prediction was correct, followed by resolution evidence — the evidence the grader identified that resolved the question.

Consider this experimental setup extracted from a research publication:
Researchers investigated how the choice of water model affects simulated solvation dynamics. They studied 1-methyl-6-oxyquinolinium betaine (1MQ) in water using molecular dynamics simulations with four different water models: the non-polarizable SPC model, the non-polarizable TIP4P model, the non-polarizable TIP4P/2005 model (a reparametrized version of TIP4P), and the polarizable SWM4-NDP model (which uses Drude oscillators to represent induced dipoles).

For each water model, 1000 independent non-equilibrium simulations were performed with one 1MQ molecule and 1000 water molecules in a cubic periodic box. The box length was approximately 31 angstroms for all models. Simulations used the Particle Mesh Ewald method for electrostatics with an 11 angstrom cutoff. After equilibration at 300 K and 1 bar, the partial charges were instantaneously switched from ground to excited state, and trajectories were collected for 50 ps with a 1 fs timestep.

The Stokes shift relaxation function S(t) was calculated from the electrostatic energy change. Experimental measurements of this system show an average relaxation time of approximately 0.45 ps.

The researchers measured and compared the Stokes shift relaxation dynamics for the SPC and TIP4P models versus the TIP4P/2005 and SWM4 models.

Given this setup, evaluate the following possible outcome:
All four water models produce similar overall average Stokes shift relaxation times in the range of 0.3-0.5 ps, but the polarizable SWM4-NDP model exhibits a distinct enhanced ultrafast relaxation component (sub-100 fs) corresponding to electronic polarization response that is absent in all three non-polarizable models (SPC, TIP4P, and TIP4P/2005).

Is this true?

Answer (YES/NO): NO